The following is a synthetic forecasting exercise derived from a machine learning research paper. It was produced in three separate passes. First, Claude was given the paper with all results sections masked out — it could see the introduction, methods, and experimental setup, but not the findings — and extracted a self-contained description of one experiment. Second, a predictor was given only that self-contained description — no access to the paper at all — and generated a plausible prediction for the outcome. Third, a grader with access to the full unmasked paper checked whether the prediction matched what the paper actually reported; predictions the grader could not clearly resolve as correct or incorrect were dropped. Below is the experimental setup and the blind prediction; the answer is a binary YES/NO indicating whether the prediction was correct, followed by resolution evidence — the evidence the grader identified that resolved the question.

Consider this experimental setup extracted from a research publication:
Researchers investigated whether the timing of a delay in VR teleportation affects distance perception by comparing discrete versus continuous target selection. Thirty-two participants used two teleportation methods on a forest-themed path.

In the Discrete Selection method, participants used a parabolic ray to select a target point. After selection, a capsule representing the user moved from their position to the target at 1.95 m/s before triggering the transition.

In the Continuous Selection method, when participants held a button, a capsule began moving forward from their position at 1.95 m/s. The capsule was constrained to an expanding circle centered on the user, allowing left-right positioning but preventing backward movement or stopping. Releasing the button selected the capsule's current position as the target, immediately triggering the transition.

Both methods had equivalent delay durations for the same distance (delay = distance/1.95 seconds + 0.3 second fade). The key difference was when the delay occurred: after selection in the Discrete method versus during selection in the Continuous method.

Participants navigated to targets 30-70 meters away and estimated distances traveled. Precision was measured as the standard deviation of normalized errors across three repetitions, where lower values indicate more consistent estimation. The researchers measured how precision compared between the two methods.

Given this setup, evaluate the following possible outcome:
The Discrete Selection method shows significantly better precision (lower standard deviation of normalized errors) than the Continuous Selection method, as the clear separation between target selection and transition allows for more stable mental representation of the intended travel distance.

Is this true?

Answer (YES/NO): NO